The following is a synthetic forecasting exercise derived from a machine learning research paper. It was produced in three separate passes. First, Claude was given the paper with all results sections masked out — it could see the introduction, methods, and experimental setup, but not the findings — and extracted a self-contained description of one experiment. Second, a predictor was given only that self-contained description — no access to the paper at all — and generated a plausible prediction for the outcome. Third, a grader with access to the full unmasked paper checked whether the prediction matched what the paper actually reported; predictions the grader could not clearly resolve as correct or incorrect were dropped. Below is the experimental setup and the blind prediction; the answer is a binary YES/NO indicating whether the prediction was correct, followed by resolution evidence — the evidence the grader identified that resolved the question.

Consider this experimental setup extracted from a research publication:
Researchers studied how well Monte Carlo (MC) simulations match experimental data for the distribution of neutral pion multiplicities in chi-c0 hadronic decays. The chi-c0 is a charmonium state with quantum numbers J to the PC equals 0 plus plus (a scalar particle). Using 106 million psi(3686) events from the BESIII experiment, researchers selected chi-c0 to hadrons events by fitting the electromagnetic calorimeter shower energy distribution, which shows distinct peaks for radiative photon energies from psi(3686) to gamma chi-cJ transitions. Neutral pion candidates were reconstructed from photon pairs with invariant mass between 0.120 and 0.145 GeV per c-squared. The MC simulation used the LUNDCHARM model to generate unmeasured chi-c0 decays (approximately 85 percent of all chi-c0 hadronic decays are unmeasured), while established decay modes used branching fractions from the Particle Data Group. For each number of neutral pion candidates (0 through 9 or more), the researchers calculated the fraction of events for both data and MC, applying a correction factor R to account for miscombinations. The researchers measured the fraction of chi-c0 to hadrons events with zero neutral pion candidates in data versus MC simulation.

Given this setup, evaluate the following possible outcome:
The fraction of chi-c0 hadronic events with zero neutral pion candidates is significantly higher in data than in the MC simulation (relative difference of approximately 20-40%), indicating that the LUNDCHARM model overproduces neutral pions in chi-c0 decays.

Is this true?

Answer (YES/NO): NO